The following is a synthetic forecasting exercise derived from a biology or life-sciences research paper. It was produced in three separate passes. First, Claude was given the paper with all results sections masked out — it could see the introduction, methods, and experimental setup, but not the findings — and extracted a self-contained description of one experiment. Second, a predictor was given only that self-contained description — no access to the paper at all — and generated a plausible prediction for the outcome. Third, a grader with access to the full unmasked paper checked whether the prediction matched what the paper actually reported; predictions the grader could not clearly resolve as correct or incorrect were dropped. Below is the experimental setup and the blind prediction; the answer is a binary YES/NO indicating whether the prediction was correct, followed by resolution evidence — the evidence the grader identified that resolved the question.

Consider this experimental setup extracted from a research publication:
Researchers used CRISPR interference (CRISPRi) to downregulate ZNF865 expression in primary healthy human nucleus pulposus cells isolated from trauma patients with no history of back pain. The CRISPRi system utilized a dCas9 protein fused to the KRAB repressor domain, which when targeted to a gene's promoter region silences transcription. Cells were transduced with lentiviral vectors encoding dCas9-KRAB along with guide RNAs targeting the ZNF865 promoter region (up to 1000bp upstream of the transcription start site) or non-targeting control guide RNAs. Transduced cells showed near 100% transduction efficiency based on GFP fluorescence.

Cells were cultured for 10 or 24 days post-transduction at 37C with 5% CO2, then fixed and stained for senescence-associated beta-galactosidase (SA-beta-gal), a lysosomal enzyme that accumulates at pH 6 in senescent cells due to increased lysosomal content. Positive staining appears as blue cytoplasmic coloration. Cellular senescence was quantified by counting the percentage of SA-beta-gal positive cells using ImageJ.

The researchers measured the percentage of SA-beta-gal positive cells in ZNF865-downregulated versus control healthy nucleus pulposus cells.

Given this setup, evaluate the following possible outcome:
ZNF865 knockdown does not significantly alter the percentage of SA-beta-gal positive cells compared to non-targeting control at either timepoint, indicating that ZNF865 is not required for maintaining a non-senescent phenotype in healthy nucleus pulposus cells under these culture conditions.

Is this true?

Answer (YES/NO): NO